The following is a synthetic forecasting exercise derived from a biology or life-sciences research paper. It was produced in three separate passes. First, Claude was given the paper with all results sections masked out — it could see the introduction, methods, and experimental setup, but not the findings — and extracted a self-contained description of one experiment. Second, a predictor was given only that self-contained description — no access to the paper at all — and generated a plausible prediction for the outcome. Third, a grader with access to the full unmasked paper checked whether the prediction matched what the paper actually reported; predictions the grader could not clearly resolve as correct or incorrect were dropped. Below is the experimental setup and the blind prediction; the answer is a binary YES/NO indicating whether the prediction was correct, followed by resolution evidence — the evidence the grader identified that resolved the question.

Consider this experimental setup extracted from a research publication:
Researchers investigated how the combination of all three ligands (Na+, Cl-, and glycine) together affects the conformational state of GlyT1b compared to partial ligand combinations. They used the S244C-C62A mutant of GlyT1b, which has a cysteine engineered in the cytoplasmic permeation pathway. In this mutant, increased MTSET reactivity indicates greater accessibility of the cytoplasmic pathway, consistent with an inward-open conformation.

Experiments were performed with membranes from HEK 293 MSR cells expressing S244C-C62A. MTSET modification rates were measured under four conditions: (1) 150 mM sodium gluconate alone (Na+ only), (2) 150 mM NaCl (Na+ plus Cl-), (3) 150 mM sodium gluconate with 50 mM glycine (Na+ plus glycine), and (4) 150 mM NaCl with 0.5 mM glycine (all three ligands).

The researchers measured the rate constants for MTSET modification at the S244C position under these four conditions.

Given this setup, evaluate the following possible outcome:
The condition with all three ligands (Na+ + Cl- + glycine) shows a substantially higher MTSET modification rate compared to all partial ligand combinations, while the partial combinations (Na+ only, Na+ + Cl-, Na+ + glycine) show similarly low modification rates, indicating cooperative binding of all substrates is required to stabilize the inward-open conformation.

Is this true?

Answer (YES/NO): NO